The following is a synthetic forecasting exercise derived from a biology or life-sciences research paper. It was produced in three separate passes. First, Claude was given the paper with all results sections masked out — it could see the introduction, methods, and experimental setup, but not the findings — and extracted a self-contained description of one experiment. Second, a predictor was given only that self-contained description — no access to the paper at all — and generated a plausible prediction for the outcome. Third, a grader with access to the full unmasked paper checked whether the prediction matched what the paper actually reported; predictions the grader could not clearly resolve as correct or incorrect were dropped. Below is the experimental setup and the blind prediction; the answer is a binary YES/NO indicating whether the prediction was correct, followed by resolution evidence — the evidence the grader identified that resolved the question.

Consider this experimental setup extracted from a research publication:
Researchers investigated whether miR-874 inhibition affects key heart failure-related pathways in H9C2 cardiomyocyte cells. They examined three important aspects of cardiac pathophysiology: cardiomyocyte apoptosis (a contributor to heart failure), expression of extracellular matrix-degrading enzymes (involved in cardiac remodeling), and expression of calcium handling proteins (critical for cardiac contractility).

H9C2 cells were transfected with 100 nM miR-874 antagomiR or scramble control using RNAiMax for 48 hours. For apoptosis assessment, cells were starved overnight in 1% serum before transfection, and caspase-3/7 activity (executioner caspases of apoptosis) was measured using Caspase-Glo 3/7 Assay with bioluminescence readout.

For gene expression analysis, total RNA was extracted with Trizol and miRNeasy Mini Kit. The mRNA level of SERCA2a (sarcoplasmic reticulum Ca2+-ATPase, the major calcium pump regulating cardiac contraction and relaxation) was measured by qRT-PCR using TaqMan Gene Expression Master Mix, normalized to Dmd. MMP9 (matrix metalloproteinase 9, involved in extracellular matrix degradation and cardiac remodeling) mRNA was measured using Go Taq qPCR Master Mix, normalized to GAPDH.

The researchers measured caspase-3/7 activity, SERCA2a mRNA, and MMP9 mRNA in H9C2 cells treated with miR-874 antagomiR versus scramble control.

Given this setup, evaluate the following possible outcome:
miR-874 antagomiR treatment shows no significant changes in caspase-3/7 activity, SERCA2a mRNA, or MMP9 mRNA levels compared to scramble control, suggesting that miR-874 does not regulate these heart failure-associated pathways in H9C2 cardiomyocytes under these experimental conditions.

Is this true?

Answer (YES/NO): NO